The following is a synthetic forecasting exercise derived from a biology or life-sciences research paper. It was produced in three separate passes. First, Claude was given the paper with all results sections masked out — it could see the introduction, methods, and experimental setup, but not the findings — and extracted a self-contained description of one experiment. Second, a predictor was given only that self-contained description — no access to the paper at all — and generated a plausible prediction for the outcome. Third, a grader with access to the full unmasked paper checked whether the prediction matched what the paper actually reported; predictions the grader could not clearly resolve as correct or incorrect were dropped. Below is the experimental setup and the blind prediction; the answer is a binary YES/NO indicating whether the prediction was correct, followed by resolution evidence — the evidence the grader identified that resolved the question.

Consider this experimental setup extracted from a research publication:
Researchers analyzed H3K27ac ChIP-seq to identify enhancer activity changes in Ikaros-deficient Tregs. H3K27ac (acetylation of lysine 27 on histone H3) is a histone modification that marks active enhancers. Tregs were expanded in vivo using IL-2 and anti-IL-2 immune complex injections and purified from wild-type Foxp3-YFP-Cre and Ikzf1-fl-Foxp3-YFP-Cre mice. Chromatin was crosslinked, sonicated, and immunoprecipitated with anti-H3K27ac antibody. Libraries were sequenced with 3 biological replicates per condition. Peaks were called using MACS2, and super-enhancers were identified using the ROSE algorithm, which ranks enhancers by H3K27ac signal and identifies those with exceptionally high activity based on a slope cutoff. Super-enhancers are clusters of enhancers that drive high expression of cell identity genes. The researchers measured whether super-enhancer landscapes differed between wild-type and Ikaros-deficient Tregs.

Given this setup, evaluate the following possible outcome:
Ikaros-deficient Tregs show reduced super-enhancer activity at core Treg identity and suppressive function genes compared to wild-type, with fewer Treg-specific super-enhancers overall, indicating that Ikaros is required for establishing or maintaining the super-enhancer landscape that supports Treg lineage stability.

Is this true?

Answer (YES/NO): NO